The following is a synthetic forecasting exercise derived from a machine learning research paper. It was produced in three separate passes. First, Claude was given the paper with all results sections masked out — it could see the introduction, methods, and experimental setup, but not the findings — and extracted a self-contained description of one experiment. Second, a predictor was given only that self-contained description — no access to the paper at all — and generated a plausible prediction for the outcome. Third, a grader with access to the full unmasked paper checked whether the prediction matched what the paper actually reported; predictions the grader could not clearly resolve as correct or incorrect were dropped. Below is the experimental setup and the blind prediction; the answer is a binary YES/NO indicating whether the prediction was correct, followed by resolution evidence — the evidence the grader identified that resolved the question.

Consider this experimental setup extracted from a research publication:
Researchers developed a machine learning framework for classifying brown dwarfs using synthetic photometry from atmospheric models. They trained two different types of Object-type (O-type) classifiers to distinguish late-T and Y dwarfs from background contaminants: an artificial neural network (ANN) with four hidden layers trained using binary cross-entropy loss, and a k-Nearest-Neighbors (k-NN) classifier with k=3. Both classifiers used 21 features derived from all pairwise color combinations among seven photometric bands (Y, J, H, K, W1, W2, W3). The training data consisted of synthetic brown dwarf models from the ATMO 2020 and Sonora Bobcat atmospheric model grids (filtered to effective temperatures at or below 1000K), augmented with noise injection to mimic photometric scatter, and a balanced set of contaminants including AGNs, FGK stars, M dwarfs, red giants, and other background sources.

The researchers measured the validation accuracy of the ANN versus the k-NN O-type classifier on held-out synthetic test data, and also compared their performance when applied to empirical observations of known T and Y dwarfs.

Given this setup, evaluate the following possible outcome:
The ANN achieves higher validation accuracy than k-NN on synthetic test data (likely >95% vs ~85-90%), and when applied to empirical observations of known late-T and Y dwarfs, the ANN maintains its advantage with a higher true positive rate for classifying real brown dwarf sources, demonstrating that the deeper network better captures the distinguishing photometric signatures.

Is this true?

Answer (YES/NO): NO